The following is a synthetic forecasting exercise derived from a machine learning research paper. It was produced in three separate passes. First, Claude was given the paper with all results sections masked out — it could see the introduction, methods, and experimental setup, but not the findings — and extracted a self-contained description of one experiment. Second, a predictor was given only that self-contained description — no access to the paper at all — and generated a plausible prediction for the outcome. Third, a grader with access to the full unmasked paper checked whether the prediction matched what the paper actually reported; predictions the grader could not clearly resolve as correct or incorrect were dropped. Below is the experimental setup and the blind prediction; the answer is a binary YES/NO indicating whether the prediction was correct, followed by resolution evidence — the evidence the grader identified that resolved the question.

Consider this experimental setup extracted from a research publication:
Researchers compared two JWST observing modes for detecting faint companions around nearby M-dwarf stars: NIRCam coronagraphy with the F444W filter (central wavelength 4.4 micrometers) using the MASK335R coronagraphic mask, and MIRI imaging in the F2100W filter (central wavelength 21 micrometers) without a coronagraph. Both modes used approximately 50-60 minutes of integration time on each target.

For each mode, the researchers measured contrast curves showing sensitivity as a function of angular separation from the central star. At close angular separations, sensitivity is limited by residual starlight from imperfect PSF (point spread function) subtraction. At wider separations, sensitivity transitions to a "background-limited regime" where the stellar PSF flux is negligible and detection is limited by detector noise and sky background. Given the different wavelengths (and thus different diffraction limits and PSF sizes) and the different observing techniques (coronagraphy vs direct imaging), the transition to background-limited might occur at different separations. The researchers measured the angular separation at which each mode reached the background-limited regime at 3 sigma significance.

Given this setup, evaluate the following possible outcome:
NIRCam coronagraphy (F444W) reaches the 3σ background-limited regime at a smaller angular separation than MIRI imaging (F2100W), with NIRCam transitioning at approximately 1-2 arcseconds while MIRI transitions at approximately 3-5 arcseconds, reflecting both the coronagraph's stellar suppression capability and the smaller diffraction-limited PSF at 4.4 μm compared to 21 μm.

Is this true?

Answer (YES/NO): NO